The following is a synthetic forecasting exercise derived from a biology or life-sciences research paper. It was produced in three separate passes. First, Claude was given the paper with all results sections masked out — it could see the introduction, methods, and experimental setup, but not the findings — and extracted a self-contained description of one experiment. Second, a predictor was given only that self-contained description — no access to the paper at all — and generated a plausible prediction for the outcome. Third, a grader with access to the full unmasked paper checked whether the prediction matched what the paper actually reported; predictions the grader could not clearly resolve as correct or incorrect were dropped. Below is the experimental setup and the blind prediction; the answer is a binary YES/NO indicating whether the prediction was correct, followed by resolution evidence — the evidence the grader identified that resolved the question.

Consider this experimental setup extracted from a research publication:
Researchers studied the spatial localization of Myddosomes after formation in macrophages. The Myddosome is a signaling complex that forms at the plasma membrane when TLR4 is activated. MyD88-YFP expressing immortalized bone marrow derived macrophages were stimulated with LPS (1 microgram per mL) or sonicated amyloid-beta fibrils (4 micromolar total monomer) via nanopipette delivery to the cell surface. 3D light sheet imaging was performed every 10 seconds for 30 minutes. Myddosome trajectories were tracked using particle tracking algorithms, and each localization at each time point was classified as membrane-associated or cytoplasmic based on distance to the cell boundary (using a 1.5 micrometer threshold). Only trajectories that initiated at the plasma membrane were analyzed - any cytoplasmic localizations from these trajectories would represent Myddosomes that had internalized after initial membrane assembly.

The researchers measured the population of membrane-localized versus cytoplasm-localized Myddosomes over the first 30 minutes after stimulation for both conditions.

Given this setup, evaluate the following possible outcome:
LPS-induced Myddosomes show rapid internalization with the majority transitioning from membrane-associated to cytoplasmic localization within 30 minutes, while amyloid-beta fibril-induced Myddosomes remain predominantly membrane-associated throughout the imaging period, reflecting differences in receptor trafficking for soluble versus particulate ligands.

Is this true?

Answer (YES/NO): NO